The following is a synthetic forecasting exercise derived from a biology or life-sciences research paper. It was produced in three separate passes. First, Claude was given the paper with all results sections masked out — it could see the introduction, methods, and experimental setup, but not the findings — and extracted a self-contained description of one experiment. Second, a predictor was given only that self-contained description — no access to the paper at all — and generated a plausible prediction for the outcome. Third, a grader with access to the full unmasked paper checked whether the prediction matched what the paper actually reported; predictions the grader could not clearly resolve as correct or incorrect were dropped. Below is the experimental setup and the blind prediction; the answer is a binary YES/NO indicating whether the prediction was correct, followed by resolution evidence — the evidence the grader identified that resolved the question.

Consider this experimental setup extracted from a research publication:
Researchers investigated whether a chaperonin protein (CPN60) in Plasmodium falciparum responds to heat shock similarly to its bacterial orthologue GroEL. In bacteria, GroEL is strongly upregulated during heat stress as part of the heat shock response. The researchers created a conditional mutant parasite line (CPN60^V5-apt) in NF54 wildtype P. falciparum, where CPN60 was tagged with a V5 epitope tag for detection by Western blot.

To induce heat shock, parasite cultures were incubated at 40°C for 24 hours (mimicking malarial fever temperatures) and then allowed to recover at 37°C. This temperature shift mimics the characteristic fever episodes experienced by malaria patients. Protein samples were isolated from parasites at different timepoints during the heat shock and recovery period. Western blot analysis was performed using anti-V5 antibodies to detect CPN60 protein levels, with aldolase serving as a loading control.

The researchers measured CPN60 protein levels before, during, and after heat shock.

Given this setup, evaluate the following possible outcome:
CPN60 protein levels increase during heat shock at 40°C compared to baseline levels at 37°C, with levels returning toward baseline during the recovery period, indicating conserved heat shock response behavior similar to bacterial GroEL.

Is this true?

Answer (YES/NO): NO